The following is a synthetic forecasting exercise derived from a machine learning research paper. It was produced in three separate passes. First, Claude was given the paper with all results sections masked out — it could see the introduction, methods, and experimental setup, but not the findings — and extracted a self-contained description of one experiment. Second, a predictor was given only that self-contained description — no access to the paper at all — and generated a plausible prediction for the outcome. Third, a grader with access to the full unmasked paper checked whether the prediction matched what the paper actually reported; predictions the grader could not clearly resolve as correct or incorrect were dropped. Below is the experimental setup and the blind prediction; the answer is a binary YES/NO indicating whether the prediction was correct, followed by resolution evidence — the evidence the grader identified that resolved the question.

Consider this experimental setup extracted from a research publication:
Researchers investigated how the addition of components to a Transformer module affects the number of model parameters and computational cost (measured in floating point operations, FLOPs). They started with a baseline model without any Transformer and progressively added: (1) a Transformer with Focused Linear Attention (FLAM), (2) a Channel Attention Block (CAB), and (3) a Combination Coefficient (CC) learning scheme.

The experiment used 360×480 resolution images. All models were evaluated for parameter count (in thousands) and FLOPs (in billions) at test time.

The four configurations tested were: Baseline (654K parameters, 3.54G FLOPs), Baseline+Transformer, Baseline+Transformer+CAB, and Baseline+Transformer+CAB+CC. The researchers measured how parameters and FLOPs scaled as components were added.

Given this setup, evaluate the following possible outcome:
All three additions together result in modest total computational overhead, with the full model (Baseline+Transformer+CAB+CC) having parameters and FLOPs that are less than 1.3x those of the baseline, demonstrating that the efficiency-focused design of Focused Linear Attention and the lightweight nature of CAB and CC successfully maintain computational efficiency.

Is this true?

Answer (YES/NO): YES